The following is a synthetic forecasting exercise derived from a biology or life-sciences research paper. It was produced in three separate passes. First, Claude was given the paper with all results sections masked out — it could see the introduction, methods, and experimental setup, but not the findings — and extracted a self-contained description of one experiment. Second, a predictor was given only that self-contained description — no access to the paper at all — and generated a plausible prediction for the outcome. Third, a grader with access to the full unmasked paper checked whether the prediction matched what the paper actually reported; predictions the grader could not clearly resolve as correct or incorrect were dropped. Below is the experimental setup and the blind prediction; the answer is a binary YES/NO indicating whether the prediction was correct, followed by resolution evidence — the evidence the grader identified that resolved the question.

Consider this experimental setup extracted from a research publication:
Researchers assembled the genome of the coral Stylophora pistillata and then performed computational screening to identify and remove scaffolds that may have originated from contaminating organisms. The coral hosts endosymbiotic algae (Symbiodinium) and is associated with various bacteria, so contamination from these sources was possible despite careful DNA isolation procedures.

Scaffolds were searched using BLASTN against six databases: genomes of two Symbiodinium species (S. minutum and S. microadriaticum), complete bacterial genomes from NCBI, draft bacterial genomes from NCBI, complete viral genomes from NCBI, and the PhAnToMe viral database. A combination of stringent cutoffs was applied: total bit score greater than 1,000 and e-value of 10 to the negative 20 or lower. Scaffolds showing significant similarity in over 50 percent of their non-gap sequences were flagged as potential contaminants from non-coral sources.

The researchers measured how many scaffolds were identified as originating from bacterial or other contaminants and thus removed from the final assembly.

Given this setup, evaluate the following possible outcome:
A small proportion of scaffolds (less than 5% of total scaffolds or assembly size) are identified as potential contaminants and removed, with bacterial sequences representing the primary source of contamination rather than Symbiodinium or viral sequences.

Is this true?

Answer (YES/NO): YES